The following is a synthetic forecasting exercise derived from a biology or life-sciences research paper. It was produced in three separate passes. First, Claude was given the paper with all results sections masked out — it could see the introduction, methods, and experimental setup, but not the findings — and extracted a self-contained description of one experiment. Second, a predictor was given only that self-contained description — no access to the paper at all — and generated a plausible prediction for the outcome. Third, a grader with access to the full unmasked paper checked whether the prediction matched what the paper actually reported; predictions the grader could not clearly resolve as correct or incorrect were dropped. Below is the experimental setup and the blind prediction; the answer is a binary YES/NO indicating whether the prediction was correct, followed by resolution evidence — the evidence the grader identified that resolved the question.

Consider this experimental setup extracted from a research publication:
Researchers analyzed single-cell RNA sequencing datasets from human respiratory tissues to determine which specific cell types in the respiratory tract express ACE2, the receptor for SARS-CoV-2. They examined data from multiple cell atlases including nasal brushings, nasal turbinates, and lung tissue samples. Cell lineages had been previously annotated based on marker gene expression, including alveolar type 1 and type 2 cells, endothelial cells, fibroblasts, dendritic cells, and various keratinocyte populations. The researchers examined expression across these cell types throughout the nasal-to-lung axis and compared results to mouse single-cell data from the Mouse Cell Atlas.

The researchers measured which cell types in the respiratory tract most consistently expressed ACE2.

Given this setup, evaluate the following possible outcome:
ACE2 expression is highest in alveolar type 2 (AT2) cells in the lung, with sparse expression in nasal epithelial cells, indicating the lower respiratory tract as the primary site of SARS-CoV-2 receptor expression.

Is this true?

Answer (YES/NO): NO